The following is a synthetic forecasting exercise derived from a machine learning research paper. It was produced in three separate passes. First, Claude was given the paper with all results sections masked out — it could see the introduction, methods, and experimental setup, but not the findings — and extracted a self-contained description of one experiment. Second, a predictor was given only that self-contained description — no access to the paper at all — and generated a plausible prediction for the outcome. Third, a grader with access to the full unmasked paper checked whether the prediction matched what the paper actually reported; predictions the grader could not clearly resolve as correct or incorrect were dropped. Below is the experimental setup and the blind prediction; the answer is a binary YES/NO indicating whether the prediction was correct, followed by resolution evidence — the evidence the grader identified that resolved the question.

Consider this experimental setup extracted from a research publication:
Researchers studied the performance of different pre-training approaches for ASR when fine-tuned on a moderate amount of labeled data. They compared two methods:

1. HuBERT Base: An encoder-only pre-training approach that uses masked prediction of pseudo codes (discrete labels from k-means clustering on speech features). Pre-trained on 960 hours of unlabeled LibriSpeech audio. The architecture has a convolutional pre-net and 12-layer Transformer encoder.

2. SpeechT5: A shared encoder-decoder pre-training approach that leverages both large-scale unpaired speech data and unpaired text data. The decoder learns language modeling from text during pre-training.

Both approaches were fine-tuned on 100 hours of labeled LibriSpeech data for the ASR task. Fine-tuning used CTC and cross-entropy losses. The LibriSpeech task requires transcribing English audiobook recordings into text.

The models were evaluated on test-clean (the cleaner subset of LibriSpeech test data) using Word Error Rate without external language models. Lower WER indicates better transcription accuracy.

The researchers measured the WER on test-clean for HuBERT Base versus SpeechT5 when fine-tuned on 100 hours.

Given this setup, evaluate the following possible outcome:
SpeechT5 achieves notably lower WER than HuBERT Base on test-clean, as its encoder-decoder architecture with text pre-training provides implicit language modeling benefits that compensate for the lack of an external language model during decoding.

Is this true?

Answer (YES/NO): YES